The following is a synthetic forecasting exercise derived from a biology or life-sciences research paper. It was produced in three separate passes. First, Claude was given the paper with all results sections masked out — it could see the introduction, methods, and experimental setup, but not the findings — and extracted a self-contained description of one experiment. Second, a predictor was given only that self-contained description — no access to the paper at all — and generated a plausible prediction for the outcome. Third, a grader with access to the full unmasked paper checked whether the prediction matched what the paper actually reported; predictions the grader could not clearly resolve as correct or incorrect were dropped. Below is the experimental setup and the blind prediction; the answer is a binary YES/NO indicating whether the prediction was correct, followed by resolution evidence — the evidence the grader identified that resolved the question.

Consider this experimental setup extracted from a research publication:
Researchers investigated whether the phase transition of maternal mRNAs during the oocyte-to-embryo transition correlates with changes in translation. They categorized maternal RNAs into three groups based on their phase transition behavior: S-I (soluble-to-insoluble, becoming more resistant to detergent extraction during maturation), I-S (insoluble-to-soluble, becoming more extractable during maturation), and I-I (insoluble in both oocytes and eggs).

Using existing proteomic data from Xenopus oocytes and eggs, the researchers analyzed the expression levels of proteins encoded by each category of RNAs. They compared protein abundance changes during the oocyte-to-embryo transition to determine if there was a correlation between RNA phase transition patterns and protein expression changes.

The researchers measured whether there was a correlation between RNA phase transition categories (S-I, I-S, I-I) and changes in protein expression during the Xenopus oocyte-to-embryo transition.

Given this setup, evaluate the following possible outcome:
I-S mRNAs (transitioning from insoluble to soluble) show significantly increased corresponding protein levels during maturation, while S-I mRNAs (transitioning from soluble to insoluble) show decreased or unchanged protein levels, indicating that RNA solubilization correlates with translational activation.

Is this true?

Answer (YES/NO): NO